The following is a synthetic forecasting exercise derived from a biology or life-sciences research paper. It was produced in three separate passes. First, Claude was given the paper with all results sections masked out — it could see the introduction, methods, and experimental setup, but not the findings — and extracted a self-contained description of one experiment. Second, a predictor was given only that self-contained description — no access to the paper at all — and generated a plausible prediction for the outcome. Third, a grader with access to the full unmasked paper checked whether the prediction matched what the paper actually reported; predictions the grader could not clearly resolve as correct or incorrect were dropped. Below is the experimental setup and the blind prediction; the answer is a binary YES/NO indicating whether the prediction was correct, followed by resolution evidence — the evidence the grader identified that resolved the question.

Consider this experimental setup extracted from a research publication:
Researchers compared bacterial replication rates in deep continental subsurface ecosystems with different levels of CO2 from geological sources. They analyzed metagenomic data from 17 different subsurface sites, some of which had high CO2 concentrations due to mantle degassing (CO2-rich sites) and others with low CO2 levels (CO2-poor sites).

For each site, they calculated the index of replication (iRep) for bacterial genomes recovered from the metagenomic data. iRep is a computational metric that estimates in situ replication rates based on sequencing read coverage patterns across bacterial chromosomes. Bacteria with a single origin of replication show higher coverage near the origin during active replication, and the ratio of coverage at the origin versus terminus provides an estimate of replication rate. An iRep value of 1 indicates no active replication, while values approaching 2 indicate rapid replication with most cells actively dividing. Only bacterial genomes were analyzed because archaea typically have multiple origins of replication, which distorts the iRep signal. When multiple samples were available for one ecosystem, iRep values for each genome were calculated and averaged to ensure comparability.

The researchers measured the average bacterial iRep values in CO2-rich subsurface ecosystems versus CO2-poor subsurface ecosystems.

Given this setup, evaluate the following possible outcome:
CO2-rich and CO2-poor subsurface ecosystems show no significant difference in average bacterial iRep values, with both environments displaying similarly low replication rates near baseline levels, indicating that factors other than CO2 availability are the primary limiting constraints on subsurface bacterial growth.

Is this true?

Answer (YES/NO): NO